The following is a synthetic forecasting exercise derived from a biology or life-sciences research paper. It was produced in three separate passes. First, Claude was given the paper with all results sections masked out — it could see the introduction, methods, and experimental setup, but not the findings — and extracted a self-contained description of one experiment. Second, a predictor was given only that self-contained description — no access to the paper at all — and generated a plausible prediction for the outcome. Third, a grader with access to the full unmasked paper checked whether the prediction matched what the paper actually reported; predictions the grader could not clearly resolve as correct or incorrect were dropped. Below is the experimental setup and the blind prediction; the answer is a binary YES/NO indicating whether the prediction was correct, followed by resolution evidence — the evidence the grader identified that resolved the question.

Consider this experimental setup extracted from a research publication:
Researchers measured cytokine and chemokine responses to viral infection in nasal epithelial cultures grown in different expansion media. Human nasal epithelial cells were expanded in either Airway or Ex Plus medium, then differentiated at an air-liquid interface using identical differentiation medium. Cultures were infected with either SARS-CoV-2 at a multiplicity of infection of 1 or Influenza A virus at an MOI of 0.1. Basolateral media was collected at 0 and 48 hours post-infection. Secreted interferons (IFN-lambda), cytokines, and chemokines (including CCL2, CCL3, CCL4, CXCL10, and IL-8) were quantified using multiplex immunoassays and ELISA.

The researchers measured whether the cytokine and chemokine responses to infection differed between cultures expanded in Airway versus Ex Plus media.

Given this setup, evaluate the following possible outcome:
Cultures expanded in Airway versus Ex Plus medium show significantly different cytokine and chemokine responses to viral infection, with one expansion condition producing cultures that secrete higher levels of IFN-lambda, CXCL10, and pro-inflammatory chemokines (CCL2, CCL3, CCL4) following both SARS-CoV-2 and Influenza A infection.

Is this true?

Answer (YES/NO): NO